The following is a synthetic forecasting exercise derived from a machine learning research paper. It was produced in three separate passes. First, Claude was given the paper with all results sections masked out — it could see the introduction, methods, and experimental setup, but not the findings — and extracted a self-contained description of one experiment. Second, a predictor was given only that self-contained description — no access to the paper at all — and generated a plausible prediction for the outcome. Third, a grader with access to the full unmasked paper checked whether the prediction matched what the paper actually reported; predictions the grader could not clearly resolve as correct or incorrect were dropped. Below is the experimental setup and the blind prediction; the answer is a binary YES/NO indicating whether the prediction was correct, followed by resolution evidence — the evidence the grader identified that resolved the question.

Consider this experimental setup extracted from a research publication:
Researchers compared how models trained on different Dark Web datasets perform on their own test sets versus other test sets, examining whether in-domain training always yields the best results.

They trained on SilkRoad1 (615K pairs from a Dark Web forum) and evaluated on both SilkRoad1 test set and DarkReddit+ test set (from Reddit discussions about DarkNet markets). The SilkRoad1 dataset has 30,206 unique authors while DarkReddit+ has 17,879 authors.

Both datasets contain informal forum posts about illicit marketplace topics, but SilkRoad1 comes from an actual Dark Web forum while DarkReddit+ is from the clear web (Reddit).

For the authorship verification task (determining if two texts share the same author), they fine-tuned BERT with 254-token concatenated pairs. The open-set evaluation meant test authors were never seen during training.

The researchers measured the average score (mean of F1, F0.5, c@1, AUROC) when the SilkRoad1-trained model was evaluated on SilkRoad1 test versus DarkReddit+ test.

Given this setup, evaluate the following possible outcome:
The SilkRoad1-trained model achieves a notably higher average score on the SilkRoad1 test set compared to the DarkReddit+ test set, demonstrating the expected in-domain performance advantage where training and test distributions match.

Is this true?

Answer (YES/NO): YES